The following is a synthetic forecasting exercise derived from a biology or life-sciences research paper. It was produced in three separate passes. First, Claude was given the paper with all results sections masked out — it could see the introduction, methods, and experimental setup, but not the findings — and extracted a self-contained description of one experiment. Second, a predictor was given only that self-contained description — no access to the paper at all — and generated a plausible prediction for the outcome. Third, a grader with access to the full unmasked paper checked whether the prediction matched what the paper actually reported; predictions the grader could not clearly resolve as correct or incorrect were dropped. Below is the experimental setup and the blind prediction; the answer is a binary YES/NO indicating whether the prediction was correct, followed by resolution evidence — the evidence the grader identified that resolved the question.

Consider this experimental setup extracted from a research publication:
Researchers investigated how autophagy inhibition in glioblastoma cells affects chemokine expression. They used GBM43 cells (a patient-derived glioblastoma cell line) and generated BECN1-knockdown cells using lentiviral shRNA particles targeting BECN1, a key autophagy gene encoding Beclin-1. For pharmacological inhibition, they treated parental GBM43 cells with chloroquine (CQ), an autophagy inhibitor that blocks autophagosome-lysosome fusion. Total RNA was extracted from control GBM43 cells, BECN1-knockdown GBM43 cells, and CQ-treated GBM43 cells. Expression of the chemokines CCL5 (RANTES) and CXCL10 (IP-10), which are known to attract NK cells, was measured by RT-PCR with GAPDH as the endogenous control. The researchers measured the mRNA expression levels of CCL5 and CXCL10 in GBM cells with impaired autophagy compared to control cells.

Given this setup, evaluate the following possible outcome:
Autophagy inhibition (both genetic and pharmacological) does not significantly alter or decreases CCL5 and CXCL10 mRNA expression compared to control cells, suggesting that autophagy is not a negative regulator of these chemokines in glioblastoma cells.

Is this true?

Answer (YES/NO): NO